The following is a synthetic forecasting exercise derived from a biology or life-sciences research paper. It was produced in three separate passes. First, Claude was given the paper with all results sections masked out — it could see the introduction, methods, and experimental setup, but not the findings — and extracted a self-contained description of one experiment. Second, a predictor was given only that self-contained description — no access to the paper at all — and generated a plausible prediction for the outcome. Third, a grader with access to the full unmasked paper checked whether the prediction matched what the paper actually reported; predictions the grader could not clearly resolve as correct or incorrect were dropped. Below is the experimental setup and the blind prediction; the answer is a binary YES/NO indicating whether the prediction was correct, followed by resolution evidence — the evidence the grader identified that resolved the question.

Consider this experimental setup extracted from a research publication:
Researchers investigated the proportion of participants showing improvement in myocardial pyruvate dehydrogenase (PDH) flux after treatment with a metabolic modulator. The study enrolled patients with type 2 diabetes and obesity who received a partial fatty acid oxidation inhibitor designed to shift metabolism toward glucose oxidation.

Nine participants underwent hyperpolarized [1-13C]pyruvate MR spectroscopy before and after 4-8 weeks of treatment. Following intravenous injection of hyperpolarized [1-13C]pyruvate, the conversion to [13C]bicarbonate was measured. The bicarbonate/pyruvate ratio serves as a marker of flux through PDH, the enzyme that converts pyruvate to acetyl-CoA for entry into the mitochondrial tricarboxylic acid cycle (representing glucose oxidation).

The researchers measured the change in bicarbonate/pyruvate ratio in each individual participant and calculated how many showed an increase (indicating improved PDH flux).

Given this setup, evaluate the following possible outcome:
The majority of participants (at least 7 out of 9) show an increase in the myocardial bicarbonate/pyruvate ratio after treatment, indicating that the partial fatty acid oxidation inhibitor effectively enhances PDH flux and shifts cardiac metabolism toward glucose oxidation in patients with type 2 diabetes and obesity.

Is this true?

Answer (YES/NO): YES